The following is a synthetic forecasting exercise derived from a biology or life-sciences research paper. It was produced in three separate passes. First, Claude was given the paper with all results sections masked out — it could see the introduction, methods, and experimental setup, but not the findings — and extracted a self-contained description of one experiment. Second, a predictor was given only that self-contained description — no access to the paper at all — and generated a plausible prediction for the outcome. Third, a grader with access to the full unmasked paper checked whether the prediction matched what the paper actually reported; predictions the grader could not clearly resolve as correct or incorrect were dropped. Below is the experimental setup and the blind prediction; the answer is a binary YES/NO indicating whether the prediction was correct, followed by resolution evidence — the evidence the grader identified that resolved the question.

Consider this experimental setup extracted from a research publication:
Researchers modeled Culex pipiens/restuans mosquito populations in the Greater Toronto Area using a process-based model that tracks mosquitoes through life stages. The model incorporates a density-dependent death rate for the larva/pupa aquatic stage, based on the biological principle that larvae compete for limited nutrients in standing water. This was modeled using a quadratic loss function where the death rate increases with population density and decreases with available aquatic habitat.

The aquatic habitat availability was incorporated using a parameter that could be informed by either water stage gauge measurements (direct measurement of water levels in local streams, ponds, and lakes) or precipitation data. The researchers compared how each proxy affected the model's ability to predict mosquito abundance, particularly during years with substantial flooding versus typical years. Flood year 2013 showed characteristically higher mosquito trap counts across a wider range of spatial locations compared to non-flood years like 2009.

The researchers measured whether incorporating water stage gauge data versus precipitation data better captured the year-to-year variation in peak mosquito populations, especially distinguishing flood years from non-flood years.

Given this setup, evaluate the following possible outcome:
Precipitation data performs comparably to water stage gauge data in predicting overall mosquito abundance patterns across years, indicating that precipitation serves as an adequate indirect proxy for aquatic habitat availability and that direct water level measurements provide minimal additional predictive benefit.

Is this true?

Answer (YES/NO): NO